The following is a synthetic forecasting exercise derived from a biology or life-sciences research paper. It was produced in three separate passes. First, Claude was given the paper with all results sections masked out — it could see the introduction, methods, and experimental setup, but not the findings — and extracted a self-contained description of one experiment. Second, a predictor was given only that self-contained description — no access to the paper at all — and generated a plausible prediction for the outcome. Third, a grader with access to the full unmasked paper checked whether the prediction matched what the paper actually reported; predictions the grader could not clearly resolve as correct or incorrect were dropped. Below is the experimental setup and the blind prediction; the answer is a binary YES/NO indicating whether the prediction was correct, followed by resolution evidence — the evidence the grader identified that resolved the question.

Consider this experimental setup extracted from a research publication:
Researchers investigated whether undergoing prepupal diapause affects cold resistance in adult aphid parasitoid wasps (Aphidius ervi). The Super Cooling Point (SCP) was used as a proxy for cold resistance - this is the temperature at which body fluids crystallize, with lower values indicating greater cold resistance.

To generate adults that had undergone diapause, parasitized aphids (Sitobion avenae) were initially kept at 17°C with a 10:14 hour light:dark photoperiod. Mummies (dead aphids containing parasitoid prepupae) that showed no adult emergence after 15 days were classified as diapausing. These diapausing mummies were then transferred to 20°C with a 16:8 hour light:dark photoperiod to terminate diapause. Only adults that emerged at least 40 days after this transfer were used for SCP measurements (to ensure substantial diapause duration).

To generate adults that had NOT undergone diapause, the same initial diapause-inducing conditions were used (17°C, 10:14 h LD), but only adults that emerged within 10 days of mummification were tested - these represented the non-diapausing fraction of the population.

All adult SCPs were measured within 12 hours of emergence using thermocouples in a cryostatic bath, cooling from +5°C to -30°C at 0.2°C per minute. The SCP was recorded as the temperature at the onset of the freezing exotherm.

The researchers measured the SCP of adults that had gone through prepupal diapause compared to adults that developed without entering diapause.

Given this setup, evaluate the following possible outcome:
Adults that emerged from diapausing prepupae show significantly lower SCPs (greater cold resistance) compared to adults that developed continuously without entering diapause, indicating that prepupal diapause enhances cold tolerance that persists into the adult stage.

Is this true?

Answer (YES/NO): NO